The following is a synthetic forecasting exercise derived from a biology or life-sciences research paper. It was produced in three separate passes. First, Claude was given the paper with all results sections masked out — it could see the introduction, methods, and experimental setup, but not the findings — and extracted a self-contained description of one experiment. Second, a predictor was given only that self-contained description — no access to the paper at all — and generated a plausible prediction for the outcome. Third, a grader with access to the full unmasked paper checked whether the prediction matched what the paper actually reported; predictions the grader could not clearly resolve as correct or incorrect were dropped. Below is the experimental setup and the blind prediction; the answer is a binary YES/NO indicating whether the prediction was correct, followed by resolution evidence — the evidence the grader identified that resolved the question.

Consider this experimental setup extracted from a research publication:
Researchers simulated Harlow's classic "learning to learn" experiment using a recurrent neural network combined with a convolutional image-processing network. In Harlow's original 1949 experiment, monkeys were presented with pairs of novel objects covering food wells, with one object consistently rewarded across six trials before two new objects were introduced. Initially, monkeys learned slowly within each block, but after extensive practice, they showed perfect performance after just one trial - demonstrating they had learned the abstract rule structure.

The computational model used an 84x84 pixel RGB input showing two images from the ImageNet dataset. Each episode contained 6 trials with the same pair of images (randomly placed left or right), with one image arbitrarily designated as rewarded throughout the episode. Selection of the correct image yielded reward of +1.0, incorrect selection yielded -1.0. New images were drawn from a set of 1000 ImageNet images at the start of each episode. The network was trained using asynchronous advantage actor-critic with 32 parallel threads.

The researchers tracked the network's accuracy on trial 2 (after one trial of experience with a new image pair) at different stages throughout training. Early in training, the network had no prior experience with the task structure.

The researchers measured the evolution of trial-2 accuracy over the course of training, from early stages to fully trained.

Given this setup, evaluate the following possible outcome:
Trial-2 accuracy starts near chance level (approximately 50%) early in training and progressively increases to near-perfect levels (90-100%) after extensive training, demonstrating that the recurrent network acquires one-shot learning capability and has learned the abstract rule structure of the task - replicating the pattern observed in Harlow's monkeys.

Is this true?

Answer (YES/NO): YES